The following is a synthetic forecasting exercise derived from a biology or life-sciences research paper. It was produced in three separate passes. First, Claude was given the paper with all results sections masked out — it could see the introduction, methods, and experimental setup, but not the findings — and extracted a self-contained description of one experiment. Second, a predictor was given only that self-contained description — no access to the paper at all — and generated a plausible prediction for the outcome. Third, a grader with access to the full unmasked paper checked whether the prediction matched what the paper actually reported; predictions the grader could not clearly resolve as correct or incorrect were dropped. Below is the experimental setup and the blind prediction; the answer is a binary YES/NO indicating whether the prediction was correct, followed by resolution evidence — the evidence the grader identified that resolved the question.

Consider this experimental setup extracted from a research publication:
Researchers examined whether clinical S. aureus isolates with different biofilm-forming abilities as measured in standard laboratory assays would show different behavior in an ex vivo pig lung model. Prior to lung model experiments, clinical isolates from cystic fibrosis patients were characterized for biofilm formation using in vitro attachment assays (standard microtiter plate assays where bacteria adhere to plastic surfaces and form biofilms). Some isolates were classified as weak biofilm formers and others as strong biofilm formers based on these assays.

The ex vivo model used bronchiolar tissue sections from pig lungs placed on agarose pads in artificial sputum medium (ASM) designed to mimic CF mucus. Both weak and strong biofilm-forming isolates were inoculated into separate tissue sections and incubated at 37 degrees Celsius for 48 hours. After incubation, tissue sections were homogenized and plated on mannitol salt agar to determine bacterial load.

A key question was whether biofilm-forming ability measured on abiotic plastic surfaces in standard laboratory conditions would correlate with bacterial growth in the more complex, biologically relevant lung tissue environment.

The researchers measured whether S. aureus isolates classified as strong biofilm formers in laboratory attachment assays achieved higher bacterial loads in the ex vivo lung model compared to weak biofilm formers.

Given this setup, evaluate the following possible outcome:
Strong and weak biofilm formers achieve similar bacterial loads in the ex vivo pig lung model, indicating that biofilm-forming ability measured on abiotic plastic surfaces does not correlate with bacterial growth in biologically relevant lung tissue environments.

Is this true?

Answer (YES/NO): NO